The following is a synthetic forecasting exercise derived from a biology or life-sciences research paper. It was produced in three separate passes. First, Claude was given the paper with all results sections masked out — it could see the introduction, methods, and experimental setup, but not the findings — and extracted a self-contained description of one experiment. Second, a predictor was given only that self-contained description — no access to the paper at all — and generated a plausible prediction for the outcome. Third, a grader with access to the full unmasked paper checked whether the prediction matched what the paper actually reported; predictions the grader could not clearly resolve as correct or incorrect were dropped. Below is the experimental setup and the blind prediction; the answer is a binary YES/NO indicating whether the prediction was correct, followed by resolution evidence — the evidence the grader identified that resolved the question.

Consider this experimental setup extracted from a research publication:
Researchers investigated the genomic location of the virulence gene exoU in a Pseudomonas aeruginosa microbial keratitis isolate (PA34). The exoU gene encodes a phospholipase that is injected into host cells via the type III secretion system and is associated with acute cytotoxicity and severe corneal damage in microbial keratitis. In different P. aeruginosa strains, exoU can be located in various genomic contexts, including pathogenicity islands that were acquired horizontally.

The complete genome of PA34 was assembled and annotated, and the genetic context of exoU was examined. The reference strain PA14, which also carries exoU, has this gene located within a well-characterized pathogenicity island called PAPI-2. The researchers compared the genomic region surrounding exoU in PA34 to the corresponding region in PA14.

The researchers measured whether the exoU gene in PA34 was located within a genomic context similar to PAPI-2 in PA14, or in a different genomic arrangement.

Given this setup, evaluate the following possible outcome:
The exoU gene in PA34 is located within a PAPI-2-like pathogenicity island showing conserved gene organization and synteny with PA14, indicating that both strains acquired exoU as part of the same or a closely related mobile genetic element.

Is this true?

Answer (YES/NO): NO